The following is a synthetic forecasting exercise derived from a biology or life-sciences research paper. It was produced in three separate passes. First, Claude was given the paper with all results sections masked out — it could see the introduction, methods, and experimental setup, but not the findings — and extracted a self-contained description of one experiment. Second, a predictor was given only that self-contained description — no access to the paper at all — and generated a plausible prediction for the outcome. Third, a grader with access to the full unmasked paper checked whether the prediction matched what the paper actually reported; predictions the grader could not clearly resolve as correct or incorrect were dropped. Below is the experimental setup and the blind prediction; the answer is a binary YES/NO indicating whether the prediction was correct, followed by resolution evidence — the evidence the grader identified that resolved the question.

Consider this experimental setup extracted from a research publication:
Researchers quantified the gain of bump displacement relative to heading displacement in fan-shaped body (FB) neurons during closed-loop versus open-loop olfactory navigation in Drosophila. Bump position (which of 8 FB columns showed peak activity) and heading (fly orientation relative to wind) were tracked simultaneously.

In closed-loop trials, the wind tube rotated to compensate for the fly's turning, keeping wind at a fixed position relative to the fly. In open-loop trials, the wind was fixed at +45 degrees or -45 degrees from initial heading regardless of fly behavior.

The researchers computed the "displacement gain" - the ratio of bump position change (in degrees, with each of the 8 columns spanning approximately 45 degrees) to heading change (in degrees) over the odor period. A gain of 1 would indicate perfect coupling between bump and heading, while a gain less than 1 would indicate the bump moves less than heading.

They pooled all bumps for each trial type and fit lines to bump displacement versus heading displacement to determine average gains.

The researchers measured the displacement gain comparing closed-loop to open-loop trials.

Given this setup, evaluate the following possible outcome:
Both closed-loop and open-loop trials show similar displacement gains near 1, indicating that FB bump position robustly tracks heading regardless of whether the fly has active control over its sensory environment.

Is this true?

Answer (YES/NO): NO